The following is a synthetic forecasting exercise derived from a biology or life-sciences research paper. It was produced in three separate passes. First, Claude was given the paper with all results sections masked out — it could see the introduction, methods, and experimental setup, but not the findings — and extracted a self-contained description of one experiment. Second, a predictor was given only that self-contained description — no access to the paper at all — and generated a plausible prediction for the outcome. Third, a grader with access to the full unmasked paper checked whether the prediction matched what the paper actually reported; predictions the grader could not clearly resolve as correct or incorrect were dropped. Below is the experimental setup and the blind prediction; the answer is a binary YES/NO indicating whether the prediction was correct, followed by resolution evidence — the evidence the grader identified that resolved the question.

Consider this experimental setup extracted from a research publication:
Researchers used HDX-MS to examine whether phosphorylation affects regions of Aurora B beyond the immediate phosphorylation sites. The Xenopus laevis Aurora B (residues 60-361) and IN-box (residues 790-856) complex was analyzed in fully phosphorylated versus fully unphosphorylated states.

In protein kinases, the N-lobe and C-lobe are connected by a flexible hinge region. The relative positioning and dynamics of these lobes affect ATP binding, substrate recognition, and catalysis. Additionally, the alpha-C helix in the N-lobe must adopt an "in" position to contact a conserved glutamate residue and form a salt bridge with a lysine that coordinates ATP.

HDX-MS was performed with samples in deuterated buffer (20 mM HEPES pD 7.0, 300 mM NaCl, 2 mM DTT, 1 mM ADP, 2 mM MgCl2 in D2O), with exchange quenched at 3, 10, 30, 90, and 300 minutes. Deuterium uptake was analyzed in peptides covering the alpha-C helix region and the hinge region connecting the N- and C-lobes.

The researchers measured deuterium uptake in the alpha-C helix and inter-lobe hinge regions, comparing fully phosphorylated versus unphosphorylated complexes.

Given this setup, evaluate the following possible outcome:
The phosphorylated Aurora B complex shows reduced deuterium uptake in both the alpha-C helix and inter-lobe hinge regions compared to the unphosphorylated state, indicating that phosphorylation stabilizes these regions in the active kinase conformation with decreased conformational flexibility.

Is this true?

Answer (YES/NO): YES